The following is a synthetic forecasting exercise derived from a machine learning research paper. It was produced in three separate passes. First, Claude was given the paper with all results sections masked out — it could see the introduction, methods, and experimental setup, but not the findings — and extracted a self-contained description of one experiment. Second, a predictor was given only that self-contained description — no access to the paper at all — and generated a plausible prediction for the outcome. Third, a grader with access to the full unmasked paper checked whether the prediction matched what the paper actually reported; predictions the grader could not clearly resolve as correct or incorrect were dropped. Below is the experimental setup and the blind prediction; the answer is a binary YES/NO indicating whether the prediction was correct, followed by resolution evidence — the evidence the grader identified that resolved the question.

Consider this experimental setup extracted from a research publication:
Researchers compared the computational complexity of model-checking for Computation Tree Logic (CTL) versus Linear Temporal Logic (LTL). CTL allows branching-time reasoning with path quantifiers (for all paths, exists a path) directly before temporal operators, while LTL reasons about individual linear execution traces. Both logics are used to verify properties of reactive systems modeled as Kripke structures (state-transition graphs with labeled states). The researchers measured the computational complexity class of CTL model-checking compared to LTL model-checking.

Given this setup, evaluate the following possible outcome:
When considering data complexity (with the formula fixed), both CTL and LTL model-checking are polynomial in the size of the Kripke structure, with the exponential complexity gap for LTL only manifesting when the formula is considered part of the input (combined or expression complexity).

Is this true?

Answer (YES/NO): YES